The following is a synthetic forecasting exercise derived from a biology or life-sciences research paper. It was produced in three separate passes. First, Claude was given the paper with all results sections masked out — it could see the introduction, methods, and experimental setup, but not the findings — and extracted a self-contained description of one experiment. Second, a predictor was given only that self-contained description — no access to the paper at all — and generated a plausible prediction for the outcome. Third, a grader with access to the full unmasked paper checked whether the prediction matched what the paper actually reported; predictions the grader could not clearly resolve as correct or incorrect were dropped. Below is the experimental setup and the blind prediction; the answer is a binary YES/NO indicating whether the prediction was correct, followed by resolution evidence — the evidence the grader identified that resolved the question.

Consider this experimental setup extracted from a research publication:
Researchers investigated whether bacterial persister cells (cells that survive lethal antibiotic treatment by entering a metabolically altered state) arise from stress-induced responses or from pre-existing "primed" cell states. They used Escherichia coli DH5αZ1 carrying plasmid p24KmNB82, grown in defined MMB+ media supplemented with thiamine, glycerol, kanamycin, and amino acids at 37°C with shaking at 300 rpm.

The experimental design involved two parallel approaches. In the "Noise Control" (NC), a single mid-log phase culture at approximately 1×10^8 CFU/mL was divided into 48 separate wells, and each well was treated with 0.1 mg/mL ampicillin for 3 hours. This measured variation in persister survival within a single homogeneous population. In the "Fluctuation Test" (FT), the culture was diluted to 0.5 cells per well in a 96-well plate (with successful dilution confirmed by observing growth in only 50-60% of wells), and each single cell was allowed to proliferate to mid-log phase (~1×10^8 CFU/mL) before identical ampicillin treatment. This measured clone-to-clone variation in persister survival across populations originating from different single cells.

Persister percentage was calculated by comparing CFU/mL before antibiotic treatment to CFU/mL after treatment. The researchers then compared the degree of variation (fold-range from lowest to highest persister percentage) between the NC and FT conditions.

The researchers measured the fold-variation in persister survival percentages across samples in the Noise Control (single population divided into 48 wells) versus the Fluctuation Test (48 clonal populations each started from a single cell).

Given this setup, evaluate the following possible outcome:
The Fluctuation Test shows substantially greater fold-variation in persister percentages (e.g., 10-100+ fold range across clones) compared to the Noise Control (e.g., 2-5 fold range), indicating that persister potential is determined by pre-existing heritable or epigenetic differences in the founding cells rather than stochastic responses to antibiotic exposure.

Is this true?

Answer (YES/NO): YES